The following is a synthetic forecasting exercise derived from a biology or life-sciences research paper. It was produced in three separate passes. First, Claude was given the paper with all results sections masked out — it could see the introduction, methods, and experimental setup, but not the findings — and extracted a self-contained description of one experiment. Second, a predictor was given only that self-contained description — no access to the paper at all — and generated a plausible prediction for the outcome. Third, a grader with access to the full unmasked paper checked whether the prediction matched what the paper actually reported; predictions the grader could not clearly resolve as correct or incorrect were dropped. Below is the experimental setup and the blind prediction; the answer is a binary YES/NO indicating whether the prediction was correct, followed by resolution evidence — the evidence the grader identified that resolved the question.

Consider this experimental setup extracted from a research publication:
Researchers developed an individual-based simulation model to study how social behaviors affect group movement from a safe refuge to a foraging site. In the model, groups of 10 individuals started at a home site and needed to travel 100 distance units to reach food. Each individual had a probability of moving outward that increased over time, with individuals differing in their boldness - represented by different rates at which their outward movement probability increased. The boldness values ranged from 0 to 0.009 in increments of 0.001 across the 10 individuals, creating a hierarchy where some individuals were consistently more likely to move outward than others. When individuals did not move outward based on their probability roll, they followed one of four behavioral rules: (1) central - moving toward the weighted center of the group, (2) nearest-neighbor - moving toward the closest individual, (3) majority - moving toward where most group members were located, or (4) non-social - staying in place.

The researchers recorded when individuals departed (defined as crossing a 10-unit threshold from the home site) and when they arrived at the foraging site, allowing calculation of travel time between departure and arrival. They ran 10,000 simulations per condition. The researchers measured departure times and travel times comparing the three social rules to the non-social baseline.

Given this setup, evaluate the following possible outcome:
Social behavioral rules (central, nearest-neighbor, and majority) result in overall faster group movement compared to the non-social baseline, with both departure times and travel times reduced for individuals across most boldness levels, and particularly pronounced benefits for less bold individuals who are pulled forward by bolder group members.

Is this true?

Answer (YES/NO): NO